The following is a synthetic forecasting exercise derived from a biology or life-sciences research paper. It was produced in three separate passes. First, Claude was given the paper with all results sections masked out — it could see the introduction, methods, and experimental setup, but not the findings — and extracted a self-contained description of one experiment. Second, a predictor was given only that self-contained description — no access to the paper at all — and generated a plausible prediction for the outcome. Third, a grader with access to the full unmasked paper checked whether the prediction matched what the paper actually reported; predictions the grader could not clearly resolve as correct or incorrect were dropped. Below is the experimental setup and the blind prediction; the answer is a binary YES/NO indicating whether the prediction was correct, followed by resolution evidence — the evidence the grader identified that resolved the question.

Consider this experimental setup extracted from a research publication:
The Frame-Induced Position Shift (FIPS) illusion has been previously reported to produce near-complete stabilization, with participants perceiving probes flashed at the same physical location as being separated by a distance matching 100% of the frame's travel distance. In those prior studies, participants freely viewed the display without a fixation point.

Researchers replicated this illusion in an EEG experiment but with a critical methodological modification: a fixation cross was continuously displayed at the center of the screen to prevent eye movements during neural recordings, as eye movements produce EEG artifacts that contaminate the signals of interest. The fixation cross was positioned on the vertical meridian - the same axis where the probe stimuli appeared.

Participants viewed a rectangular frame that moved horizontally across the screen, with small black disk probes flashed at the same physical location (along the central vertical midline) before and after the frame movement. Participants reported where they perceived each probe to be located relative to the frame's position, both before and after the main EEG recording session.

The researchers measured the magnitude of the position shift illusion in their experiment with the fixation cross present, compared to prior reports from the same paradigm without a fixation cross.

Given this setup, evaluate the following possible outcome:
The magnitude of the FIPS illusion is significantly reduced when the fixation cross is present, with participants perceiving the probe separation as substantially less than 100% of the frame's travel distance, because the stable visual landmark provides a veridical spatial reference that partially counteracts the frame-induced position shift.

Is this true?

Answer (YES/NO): YES